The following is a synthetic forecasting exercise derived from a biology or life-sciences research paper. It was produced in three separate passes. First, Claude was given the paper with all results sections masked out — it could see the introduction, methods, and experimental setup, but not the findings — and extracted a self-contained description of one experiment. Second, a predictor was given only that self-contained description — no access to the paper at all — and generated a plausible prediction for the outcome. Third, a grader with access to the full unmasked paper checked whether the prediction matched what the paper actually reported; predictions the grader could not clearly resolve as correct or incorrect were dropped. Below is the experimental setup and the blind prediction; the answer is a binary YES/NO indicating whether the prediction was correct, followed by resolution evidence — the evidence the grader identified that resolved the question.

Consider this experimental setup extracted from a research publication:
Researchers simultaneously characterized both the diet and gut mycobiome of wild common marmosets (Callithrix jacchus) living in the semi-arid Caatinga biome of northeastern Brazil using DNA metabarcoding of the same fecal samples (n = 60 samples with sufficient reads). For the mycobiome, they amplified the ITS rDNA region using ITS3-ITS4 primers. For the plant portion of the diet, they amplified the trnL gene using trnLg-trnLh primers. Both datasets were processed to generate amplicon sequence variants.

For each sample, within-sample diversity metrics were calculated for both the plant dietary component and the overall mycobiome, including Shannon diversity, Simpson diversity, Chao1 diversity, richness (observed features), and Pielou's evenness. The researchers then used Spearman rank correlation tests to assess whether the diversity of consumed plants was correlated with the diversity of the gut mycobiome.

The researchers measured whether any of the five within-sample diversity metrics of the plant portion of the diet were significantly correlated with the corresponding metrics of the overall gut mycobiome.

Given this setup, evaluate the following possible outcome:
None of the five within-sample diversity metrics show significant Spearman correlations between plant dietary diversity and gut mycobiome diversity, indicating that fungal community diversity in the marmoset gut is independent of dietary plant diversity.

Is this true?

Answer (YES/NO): YES